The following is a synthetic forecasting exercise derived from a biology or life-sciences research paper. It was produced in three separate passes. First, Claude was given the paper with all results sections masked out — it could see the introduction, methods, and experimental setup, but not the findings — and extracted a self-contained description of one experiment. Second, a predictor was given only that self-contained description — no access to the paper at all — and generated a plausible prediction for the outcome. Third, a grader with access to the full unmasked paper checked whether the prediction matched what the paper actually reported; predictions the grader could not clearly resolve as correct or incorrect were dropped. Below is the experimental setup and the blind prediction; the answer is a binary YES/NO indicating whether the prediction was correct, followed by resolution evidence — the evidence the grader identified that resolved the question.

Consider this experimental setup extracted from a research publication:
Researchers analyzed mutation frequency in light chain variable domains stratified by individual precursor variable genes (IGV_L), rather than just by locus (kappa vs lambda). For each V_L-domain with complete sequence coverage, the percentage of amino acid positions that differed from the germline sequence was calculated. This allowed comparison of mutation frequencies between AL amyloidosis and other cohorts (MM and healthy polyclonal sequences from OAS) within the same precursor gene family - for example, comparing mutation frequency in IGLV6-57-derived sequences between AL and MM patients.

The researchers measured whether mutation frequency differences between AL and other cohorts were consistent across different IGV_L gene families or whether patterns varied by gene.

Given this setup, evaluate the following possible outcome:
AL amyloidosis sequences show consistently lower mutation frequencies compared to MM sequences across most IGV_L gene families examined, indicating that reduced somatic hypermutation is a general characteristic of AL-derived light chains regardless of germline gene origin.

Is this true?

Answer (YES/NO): NO